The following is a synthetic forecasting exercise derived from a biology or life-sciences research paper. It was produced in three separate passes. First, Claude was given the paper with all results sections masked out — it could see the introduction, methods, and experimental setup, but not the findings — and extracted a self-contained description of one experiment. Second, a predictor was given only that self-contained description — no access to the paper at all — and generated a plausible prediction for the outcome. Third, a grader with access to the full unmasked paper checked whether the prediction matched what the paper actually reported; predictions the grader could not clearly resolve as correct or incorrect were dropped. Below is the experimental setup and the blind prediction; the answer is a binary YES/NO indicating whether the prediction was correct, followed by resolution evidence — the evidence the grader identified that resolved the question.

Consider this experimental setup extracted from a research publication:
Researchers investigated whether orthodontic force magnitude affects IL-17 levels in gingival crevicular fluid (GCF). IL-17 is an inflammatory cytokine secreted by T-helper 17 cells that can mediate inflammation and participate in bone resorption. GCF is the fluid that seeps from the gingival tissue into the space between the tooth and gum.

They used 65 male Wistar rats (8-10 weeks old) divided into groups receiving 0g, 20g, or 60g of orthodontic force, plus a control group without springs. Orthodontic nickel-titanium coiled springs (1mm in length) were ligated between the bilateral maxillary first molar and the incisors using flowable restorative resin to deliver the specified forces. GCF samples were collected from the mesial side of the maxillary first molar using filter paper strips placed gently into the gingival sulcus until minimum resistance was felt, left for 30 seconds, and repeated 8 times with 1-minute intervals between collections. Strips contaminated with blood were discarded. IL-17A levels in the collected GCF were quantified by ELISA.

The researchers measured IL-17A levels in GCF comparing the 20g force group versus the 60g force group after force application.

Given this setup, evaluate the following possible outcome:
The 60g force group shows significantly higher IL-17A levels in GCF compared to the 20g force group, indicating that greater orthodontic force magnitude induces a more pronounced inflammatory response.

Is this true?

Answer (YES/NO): YES